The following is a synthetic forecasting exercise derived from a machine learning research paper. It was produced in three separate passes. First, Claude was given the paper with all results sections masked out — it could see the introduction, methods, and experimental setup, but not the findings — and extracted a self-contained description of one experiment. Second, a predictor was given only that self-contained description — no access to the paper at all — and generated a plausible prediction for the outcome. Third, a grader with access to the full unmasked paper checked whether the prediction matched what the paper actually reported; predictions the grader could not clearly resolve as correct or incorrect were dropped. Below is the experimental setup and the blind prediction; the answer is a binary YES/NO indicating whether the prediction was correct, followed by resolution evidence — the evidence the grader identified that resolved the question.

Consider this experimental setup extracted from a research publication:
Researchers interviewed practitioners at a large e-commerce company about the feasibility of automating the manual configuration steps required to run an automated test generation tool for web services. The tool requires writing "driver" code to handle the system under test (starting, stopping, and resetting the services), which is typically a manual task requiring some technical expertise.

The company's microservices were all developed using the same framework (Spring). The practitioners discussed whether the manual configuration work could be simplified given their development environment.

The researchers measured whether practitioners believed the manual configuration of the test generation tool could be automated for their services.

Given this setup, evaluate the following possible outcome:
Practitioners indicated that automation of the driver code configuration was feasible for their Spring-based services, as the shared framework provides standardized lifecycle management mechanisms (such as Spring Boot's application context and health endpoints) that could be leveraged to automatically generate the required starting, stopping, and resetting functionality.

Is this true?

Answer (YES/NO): NO